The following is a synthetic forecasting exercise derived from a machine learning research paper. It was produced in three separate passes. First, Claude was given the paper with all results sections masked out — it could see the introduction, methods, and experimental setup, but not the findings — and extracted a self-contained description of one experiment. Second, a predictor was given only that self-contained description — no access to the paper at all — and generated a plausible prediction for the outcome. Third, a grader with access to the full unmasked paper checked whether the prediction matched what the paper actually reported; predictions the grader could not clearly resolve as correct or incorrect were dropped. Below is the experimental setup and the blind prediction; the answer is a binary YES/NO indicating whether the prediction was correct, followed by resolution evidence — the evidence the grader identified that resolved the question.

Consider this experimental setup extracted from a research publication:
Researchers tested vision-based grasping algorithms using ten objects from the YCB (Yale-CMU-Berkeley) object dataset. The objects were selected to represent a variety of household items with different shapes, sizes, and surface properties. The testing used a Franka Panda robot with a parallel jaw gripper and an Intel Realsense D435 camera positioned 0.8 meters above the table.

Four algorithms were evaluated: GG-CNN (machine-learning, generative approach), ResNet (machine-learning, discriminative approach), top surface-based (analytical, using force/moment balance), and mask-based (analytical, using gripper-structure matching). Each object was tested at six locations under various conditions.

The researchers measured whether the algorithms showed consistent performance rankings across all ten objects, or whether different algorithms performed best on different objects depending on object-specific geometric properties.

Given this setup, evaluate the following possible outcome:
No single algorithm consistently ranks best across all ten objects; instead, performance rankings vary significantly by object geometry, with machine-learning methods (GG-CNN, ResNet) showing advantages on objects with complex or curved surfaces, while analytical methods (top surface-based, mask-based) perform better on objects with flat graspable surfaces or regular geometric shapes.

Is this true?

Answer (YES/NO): NO